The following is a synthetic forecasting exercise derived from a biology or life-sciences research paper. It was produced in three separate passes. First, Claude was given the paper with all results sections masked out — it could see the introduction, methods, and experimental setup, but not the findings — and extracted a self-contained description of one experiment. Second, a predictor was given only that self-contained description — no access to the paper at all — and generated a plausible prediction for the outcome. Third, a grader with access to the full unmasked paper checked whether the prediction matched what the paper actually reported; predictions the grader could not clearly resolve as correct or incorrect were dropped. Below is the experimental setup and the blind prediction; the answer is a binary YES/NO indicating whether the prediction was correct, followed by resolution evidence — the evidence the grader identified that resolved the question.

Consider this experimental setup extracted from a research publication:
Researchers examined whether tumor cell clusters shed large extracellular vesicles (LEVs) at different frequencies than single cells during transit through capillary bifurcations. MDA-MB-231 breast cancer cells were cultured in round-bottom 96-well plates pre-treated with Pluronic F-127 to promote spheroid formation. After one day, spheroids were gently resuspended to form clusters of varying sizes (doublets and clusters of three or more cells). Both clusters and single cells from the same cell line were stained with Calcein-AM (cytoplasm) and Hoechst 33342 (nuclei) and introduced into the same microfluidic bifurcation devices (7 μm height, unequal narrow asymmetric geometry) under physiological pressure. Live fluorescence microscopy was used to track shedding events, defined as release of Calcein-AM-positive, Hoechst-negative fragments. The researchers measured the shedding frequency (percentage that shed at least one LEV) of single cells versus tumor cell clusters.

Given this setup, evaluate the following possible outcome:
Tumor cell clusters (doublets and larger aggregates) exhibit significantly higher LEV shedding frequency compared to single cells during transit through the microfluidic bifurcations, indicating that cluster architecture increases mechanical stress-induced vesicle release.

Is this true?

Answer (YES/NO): YES